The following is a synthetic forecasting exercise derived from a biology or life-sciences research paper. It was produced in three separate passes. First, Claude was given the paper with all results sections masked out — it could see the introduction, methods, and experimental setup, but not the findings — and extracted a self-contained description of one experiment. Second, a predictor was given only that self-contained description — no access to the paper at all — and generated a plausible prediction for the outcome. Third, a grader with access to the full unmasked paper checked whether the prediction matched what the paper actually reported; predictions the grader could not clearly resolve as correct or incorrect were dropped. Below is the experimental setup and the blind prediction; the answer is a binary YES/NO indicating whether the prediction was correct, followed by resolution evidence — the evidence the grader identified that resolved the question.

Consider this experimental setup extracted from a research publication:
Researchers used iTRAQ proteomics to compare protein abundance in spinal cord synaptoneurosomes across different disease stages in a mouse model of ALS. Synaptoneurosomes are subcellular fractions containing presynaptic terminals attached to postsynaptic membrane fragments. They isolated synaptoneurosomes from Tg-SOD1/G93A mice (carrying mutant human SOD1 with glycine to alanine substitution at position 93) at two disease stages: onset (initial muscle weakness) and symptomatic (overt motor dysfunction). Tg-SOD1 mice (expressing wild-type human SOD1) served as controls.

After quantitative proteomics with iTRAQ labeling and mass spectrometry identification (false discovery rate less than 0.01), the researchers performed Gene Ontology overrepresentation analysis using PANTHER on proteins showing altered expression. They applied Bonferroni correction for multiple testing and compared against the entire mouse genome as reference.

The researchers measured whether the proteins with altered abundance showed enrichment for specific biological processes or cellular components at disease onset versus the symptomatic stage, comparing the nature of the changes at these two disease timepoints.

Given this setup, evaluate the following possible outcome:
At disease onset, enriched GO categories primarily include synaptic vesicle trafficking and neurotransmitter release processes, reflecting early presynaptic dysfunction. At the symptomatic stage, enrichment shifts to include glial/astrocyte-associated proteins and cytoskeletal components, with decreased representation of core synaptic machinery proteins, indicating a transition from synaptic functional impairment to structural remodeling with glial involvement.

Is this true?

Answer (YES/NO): NO